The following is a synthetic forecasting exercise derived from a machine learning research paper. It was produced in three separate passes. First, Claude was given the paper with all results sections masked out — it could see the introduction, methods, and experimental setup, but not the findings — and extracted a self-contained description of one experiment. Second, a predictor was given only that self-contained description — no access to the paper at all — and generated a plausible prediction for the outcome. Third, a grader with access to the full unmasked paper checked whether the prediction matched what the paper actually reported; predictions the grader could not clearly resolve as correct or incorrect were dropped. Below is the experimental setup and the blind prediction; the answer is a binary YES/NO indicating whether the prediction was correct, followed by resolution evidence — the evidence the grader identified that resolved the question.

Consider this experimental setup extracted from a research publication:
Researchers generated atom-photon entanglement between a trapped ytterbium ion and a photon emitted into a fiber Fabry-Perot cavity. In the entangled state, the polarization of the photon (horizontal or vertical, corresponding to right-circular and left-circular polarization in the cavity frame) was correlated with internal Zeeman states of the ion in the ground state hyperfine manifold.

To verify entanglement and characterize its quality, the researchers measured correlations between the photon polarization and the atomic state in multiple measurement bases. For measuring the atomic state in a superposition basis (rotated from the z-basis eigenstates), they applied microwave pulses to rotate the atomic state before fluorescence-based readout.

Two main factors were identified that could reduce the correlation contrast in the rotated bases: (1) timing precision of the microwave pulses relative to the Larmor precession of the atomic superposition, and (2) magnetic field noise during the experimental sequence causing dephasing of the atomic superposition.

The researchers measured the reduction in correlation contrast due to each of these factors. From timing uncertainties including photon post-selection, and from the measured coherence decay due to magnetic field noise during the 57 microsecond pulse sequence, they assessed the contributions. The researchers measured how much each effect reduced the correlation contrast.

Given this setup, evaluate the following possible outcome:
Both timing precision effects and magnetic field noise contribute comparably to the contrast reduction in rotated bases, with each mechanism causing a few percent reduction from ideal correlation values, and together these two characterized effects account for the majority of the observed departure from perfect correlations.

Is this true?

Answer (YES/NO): NO